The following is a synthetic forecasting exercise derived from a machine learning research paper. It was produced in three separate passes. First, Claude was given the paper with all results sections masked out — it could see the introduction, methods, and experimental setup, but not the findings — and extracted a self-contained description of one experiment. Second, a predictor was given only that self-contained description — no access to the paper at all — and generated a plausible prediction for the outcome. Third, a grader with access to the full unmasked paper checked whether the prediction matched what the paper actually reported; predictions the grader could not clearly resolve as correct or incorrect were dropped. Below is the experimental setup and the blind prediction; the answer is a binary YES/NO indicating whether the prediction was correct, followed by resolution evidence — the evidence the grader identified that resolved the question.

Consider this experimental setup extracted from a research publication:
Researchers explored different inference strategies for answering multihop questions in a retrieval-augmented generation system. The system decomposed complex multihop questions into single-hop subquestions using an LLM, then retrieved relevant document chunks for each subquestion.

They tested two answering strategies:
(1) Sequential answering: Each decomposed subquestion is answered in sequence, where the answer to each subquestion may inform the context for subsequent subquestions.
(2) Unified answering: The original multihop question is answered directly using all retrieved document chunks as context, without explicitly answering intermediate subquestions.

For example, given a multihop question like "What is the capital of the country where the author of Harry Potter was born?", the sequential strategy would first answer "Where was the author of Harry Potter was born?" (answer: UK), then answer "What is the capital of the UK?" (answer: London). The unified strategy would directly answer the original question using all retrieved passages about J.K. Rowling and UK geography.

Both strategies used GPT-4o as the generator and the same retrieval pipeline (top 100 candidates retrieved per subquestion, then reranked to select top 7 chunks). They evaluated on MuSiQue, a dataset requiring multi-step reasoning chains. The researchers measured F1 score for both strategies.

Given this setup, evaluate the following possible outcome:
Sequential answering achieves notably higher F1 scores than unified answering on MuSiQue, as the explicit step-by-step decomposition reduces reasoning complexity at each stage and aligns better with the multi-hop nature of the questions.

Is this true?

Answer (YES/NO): NO